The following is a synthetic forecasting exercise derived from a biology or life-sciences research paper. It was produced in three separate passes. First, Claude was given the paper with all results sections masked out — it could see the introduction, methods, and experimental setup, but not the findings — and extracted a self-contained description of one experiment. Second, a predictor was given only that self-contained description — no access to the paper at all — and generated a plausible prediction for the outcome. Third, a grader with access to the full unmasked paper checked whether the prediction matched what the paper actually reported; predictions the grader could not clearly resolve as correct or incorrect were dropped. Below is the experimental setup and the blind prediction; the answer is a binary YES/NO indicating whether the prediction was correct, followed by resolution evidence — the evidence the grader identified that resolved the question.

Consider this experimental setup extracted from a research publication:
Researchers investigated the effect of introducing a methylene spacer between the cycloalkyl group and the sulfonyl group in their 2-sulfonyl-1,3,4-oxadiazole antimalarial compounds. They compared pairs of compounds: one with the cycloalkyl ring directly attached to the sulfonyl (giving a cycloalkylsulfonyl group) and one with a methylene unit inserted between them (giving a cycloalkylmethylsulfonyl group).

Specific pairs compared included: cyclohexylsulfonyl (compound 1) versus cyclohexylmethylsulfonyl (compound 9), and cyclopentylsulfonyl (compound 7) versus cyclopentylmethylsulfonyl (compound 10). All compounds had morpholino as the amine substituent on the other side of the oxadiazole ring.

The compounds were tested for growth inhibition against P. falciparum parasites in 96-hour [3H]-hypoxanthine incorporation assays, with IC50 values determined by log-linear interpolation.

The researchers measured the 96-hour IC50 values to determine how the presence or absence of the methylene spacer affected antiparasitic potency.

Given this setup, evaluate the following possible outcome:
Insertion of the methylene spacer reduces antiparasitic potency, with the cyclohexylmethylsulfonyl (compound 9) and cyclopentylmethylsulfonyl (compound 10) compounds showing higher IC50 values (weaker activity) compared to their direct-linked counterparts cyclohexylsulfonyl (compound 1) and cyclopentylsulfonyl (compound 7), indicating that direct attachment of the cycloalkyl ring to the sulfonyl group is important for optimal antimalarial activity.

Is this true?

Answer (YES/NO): NO